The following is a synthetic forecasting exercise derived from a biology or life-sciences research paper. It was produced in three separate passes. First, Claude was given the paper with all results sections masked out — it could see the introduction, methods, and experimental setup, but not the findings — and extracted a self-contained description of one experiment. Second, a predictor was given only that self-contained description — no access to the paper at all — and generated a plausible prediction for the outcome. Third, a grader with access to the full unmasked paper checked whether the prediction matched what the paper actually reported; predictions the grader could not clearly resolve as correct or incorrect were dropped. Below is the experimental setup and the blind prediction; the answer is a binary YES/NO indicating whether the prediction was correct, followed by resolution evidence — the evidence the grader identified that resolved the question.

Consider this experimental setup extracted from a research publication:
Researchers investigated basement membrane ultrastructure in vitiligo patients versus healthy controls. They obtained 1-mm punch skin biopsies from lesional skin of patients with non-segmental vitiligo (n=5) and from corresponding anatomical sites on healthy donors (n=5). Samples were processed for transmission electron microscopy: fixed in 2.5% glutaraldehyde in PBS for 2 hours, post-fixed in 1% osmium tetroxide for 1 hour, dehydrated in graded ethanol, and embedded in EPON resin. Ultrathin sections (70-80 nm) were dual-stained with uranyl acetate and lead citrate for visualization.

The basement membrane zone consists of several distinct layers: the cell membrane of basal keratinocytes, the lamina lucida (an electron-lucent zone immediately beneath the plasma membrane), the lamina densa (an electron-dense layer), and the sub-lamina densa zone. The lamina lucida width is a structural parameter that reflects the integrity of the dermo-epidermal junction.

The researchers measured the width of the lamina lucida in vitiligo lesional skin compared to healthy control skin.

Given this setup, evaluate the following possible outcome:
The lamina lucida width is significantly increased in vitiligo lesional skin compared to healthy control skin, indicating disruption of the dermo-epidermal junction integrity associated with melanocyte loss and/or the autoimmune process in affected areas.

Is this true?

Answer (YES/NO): NO